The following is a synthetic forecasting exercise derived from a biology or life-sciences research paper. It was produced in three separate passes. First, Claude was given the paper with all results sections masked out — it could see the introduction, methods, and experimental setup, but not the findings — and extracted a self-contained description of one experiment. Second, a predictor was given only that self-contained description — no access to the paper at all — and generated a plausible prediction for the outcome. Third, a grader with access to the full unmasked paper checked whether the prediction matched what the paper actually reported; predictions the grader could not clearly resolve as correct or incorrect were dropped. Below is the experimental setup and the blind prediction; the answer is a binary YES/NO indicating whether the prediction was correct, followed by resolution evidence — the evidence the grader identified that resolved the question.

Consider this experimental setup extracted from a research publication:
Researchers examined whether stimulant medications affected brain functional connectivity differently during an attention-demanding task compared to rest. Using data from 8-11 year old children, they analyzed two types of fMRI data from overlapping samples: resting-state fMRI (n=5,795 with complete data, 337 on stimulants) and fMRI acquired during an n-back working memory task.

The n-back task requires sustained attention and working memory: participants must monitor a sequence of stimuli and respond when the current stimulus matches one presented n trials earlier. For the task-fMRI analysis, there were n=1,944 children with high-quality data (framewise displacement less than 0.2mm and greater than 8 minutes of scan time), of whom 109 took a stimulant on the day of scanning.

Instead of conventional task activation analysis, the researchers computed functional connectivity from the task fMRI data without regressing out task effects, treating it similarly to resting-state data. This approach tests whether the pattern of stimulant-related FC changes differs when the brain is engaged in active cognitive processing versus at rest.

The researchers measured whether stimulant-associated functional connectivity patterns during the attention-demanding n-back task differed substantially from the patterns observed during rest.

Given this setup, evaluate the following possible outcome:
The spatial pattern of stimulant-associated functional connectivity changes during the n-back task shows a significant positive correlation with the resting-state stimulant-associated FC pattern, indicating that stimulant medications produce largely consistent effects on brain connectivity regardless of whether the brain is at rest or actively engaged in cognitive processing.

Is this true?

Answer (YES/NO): YES